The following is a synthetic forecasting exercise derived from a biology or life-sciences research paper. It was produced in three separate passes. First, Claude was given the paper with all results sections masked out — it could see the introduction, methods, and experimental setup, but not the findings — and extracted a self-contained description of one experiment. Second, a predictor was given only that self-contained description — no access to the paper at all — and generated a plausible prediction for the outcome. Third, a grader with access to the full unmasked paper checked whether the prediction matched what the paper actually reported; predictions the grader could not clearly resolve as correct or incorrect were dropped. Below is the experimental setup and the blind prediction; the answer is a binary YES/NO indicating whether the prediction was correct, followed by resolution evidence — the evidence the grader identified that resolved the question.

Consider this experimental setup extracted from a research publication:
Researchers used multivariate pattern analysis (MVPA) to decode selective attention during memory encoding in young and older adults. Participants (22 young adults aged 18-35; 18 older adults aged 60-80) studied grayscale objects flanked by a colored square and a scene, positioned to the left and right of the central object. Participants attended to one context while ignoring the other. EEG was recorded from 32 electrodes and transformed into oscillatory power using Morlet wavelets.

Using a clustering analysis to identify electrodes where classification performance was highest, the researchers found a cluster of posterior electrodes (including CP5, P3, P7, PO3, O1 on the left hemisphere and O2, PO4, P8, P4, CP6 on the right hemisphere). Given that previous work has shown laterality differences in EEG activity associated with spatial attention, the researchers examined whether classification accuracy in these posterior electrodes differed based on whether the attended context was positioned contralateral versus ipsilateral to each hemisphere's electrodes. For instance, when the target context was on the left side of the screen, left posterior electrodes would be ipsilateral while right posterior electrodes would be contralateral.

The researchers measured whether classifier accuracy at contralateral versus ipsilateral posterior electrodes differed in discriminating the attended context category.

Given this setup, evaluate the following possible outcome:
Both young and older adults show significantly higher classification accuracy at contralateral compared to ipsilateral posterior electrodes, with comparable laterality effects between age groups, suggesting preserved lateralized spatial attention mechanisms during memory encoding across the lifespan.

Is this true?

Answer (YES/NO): NO